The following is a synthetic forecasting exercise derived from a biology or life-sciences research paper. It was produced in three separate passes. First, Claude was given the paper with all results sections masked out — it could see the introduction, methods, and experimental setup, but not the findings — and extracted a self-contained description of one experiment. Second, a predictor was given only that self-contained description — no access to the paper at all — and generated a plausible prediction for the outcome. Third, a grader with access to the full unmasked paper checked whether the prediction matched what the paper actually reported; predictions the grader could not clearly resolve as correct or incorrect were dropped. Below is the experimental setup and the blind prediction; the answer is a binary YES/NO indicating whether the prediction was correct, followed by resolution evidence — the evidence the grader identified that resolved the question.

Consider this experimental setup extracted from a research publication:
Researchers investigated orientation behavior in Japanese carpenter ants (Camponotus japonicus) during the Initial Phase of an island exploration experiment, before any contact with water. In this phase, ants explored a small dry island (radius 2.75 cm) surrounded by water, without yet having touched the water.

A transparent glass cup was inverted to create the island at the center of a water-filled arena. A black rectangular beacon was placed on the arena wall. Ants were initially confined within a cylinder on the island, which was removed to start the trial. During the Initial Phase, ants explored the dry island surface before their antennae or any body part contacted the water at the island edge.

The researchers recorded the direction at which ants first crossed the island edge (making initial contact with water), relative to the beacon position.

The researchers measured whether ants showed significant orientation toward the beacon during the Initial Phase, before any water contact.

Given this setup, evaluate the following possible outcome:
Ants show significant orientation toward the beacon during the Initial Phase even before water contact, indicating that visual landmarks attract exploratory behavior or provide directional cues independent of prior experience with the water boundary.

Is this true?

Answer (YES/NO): NO